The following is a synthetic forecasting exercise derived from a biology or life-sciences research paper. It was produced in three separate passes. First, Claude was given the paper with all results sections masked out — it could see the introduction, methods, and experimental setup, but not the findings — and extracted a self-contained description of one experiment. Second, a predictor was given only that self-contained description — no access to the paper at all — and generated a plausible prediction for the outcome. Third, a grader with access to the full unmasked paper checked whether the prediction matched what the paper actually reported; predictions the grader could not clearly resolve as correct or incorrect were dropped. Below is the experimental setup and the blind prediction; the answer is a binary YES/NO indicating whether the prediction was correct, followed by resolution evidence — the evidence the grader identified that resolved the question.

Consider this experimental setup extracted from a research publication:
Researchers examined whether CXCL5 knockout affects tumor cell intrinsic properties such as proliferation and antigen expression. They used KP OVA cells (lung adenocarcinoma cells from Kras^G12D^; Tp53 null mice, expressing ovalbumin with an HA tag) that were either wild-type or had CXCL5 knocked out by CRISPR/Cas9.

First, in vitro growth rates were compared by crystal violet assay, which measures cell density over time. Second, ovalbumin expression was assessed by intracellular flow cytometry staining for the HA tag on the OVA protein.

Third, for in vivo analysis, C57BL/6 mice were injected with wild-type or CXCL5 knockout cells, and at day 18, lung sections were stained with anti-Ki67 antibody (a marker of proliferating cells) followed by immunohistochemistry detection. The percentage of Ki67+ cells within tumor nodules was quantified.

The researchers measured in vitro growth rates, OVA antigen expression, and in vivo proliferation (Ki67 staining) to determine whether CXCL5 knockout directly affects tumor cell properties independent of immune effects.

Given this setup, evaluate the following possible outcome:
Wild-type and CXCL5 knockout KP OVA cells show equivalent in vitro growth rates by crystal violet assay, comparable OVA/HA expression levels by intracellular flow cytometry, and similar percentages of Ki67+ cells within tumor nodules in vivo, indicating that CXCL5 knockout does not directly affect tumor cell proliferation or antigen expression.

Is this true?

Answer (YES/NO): NO